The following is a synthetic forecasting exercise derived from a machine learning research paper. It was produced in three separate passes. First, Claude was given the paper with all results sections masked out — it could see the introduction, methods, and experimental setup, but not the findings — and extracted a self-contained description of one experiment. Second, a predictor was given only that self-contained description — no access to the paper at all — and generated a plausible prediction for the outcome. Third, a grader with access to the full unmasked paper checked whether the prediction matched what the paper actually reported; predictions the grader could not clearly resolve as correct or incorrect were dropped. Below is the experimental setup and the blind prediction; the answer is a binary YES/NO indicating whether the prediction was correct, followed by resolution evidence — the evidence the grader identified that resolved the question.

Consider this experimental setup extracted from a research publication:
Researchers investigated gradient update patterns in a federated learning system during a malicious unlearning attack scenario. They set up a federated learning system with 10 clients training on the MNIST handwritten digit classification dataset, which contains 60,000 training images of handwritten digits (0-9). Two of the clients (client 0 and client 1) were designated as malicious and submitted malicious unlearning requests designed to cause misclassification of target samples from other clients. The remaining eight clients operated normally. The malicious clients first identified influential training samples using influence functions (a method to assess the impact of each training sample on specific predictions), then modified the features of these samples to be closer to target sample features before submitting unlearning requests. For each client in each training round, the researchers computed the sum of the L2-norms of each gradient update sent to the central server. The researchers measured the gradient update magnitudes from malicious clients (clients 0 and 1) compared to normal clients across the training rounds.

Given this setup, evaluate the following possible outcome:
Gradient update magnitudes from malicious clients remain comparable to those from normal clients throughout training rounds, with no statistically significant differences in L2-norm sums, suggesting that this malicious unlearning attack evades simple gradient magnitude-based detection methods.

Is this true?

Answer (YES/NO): NO